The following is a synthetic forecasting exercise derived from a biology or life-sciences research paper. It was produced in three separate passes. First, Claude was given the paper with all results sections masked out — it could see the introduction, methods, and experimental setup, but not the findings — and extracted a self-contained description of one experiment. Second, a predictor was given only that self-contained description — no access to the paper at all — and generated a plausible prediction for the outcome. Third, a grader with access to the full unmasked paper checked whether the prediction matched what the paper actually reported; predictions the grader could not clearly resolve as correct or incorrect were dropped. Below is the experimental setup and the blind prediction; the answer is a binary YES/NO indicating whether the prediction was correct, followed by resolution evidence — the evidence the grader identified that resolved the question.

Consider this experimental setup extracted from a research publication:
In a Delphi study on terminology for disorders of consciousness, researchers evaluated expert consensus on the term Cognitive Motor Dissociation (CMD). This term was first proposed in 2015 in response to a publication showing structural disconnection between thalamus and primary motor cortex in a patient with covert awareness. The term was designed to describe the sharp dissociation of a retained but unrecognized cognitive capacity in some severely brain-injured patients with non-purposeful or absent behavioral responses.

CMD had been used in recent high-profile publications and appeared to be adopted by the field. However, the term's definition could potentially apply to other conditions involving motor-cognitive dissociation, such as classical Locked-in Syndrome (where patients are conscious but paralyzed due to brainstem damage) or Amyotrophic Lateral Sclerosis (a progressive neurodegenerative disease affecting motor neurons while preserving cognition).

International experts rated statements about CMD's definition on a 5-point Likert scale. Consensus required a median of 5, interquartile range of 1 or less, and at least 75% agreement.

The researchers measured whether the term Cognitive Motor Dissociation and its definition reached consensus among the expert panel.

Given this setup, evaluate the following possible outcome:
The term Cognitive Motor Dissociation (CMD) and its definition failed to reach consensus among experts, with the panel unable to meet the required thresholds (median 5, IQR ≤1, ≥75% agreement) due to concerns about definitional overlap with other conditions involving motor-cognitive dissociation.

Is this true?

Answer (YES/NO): YES